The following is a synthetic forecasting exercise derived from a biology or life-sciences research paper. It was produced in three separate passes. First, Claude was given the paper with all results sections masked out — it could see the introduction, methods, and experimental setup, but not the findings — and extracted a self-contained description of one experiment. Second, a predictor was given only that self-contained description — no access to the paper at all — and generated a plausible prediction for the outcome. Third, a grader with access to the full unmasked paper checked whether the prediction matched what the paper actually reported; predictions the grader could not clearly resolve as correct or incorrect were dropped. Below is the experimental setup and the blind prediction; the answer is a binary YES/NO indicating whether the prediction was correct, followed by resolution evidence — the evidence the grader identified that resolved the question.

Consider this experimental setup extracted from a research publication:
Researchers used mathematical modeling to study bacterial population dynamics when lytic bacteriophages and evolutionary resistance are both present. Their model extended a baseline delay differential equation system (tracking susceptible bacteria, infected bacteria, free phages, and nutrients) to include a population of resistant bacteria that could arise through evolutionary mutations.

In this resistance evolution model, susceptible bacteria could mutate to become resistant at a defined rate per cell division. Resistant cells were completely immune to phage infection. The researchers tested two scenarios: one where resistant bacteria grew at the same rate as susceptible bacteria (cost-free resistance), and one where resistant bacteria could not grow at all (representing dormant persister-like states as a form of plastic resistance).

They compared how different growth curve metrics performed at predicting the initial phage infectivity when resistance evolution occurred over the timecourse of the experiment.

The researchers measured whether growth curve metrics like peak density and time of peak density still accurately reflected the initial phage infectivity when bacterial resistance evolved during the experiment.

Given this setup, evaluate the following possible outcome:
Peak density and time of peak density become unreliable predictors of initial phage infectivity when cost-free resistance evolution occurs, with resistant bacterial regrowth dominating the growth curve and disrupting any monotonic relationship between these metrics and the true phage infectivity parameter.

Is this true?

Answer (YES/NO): NO